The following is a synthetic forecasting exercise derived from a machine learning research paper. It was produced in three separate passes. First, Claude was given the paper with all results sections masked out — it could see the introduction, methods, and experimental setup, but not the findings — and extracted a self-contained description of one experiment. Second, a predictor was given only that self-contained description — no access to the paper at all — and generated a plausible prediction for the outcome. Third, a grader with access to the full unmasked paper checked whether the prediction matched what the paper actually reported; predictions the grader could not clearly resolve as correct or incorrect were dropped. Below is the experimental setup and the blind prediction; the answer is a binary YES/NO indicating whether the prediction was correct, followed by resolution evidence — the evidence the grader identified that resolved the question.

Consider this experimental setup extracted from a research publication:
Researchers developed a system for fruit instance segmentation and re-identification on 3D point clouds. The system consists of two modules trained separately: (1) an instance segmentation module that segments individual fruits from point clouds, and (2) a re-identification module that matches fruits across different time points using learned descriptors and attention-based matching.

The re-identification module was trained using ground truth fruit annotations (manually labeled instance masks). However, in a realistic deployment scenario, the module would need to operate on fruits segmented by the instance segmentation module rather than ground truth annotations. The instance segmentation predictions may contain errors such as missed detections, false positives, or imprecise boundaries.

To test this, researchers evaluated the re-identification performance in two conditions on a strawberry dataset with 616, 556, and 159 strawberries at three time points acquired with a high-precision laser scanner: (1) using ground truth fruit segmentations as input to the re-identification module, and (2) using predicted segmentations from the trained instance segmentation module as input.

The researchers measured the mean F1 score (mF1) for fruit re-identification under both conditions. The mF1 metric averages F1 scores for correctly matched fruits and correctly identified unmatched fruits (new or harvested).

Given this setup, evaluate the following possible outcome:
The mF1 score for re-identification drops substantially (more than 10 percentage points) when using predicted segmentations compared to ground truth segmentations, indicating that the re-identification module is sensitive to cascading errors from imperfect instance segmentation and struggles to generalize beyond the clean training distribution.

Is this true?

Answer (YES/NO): NO